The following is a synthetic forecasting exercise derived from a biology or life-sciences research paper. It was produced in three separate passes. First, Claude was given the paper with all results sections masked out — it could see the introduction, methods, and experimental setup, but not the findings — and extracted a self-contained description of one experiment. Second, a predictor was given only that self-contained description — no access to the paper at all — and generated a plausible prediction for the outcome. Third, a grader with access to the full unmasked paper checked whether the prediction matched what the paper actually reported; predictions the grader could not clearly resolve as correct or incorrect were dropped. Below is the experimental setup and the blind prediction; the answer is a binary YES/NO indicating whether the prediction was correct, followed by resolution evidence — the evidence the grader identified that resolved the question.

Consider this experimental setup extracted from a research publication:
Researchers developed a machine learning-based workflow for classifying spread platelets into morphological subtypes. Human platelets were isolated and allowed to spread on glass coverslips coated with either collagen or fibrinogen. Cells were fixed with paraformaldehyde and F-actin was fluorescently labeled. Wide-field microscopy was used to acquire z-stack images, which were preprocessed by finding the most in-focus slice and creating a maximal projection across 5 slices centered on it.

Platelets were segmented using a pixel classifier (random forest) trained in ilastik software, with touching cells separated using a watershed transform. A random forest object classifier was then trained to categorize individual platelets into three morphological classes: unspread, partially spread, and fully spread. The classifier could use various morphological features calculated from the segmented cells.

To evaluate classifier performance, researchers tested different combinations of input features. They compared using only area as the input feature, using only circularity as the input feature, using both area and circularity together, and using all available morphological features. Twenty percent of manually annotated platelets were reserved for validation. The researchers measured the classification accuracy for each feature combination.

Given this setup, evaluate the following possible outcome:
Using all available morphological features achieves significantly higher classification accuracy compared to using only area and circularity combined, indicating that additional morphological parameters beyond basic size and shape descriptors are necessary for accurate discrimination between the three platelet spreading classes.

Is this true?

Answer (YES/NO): NO